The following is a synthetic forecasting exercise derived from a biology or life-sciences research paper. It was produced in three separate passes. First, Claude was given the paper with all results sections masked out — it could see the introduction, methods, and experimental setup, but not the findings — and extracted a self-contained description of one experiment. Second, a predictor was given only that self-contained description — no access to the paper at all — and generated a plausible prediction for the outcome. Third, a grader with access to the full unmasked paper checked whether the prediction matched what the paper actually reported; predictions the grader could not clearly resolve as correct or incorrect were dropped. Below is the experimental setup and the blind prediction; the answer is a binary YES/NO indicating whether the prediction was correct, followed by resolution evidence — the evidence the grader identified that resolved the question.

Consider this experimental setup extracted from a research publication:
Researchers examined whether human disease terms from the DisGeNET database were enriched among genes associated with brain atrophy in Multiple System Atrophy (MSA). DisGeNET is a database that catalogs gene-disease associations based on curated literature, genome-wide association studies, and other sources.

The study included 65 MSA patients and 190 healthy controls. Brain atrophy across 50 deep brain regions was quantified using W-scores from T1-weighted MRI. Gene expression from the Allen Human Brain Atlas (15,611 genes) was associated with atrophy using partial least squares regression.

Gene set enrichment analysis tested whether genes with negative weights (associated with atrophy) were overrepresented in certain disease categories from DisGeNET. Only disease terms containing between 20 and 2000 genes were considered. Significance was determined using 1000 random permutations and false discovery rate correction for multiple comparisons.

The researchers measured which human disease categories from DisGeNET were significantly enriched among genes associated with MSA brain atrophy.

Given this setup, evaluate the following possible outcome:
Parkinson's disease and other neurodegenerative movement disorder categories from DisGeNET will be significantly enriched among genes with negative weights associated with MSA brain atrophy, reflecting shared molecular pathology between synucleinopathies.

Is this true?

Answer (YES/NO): NO